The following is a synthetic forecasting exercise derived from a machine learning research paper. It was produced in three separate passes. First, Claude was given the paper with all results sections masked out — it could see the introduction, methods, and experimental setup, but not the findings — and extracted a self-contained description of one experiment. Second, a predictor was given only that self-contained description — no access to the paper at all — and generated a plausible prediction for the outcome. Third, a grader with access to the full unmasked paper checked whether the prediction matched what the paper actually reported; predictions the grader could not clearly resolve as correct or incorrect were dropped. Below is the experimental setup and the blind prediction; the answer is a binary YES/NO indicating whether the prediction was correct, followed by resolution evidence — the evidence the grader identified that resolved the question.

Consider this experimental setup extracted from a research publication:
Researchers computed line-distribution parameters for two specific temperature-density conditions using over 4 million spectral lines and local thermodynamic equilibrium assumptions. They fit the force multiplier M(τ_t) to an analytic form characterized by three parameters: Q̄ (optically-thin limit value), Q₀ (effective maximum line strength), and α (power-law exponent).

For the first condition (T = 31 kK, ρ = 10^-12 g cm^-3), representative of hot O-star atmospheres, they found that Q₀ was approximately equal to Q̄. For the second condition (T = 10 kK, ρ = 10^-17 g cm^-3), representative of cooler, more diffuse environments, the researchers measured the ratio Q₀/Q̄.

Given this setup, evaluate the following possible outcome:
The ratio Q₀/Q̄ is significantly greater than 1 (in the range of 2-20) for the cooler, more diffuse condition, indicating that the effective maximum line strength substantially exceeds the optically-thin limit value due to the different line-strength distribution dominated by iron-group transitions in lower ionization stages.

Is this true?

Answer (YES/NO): NO